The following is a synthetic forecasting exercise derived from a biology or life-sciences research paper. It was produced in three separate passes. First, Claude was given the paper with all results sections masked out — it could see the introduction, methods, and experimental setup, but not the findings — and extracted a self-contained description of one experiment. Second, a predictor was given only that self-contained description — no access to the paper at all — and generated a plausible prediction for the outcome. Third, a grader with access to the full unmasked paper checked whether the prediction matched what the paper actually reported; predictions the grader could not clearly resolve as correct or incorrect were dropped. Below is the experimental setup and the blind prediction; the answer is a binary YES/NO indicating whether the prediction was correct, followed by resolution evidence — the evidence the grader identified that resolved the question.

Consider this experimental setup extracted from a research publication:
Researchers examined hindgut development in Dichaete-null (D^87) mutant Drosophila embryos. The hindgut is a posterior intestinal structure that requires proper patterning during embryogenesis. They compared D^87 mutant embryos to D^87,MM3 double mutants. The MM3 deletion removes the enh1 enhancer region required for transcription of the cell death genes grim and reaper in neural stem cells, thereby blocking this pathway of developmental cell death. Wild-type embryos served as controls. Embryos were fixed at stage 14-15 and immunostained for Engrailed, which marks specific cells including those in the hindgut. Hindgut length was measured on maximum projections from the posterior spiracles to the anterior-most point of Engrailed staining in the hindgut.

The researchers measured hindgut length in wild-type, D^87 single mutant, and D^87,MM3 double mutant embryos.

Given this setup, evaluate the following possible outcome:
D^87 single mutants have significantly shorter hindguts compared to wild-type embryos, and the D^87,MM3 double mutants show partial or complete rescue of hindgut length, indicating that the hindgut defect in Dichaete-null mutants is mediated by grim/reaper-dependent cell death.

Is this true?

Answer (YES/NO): YES